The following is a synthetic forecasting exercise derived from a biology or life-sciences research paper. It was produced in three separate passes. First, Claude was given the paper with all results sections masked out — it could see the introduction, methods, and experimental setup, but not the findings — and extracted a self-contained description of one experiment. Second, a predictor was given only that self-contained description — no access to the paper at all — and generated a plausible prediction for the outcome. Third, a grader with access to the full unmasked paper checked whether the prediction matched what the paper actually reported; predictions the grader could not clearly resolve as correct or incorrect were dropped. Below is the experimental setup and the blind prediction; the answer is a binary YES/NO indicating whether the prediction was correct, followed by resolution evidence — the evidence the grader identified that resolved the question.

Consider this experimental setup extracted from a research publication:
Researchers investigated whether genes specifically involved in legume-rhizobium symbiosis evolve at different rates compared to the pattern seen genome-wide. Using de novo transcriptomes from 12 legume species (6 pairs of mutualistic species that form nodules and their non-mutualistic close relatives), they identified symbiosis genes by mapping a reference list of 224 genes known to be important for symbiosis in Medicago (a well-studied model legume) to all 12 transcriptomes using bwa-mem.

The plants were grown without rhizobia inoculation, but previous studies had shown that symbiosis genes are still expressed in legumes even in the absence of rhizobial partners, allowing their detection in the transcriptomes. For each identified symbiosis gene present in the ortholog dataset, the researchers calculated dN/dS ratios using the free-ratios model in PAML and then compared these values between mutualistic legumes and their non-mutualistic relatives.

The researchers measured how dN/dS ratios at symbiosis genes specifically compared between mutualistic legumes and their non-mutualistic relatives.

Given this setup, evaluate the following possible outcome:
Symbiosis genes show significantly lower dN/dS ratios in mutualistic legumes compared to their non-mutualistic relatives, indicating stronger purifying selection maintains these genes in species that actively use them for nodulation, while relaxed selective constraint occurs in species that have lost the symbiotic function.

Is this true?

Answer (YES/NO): NO